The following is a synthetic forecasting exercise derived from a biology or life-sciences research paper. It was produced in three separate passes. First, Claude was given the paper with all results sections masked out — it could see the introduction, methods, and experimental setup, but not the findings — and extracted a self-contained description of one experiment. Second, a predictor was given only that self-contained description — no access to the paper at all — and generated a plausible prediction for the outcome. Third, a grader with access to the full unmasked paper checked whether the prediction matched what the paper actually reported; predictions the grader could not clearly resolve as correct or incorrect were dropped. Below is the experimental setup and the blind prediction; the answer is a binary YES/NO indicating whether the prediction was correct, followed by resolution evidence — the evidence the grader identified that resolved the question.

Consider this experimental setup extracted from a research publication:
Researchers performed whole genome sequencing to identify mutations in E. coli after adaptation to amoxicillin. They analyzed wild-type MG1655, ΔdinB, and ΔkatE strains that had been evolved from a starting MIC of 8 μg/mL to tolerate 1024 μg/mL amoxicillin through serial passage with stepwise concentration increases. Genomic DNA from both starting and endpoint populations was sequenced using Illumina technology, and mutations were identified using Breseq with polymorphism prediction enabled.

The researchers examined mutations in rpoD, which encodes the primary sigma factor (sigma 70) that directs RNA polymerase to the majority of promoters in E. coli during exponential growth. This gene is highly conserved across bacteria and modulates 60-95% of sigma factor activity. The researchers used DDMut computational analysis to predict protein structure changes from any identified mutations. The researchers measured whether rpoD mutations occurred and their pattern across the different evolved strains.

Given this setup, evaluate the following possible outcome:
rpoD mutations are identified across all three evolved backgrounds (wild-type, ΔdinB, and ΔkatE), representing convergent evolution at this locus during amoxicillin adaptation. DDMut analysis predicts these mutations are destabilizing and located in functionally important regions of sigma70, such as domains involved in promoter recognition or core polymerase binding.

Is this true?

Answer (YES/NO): NO